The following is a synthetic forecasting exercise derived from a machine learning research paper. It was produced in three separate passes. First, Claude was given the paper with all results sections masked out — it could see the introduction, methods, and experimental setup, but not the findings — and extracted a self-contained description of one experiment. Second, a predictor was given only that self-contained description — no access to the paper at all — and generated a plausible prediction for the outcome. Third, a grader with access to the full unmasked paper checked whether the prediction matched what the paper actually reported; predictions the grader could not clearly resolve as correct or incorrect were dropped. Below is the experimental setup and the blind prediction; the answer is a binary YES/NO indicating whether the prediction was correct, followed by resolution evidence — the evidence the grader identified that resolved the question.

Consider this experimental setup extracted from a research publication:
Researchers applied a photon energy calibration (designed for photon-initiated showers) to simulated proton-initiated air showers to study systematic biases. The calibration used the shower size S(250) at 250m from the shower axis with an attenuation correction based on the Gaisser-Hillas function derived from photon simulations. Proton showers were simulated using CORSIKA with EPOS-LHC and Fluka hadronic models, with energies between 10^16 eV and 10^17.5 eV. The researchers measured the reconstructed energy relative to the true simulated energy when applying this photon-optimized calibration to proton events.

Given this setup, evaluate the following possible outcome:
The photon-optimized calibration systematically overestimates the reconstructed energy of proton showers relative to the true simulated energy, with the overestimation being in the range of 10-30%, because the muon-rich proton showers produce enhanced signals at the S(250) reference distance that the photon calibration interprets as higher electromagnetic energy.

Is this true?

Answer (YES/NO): YES